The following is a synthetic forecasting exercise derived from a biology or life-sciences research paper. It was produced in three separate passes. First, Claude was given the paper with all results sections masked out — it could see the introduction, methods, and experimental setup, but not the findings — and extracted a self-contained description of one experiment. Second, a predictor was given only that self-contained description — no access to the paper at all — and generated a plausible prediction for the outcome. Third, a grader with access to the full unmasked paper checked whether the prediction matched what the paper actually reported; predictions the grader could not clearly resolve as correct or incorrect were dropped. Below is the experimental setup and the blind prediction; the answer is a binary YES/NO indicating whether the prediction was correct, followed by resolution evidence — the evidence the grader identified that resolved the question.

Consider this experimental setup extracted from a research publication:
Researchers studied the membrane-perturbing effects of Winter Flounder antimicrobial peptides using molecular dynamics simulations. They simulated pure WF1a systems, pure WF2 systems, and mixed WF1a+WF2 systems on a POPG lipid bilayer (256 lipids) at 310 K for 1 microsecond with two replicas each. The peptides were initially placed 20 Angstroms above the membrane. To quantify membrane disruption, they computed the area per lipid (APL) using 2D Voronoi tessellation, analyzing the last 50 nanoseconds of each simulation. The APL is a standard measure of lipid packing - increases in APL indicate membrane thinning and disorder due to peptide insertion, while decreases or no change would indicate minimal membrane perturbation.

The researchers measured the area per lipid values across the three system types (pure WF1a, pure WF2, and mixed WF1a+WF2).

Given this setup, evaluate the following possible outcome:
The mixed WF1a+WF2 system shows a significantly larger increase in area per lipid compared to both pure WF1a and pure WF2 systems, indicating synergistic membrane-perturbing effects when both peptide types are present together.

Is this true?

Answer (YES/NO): NO